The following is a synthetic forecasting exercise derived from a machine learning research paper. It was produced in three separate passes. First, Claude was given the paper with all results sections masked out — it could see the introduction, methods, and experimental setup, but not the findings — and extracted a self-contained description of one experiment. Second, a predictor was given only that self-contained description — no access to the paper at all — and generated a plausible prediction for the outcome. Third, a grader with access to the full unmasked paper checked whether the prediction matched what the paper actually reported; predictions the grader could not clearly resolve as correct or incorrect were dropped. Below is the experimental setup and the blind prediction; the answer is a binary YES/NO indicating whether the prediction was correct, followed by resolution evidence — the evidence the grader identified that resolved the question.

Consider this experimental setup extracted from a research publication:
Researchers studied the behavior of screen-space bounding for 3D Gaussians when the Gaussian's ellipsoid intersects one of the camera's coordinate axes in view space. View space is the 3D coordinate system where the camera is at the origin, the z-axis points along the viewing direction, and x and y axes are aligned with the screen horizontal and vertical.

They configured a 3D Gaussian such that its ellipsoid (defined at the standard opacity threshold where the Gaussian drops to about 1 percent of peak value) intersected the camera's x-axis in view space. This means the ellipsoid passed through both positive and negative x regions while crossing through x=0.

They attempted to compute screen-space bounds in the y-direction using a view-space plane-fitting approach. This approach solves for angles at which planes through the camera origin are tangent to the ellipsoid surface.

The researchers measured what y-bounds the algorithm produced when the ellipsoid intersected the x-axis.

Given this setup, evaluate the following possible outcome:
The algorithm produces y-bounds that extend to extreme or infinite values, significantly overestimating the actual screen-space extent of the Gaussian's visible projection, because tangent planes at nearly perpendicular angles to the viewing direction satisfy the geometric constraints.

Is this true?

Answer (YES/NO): NO